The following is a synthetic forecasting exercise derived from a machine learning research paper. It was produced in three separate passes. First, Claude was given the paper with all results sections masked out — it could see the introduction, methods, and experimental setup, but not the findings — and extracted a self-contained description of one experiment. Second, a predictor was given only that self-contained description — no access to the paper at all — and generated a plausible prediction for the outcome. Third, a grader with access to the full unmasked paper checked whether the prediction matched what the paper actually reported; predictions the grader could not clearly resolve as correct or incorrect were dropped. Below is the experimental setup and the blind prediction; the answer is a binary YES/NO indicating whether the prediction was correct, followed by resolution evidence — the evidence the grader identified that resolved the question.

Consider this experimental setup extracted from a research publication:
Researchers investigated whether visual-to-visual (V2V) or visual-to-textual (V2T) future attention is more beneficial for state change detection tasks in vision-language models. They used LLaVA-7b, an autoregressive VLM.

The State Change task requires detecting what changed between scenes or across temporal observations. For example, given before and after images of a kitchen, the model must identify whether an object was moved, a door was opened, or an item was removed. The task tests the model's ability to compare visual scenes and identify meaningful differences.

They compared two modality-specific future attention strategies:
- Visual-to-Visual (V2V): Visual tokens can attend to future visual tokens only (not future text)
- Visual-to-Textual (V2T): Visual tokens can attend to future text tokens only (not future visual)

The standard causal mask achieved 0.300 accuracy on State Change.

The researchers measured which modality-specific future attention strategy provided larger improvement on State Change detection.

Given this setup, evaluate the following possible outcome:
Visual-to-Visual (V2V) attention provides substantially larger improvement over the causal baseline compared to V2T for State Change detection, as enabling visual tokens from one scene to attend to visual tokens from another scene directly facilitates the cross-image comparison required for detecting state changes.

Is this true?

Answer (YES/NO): YES